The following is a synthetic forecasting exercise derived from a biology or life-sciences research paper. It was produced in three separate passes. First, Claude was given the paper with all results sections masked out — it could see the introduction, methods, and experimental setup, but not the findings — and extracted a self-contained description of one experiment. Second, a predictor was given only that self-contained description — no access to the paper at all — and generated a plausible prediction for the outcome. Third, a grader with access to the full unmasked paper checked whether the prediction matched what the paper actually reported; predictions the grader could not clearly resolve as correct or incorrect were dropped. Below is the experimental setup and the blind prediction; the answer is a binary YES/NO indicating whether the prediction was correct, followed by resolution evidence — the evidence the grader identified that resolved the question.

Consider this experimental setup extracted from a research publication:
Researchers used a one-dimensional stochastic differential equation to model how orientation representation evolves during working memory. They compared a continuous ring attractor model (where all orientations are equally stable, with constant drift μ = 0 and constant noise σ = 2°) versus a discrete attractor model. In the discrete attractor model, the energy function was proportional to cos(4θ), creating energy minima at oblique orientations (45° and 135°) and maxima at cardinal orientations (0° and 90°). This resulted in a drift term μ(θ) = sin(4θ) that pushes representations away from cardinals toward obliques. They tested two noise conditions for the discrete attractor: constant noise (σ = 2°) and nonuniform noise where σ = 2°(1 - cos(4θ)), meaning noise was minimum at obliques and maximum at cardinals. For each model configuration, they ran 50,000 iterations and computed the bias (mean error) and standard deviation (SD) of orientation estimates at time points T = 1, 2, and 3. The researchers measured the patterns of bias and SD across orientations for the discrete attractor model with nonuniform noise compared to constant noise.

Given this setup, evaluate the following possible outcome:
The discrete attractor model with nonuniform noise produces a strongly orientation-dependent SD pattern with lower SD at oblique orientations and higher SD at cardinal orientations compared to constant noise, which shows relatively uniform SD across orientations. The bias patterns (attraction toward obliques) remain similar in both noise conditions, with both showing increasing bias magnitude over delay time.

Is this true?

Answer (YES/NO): NO